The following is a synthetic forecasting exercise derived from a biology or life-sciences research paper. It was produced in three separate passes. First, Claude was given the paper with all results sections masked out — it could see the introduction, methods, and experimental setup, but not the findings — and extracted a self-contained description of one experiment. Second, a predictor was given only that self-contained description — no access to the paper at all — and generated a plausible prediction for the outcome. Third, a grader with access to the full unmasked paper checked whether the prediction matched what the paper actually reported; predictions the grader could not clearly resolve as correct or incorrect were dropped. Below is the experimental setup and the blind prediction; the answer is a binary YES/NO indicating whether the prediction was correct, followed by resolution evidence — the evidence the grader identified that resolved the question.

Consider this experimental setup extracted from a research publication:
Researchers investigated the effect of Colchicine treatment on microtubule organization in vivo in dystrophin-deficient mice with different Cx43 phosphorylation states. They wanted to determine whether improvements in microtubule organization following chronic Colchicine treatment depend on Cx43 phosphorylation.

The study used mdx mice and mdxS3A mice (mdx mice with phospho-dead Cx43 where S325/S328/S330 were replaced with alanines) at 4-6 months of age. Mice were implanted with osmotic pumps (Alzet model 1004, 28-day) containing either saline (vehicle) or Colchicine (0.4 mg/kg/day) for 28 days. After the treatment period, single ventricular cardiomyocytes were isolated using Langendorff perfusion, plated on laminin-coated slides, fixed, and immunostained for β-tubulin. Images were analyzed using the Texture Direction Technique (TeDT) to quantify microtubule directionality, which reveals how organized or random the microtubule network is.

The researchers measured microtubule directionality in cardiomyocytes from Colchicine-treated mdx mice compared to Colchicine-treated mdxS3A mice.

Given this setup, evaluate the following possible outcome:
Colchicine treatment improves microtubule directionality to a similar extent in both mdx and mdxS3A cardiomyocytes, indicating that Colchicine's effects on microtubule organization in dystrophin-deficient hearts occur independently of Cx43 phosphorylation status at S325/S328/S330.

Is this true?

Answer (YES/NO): NO